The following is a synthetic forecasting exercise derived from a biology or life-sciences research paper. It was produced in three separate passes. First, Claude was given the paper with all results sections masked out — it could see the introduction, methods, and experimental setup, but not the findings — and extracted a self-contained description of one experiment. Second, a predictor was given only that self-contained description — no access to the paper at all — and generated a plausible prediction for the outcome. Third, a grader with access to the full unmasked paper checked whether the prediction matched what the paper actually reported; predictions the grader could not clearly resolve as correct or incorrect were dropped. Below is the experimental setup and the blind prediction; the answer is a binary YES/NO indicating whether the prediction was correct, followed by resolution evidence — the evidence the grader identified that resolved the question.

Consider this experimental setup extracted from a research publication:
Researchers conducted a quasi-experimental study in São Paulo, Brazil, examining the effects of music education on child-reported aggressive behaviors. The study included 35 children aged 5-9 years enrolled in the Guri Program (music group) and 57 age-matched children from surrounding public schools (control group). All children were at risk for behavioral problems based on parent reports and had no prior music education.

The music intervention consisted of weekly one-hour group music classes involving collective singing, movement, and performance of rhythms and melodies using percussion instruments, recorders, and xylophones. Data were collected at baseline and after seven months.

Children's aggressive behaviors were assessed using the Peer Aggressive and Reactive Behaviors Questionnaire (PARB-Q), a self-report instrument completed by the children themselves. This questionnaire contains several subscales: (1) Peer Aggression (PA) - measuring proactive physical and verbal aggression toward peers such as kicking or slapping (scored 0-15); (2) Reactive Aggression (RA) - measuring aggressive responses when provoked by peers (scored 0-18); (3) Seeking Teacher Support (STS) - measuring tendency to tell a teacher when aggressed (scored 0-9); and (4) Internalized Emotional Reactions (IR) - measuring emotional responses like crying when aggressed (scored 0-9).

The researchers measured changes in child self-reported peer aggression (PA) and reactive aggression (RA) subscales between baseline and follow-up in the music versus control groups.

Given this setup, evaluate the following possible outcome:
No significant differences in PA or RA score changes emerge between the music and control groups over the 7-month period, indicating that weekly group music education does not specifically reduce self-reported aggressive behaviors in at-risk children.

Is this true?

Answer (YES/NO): YES